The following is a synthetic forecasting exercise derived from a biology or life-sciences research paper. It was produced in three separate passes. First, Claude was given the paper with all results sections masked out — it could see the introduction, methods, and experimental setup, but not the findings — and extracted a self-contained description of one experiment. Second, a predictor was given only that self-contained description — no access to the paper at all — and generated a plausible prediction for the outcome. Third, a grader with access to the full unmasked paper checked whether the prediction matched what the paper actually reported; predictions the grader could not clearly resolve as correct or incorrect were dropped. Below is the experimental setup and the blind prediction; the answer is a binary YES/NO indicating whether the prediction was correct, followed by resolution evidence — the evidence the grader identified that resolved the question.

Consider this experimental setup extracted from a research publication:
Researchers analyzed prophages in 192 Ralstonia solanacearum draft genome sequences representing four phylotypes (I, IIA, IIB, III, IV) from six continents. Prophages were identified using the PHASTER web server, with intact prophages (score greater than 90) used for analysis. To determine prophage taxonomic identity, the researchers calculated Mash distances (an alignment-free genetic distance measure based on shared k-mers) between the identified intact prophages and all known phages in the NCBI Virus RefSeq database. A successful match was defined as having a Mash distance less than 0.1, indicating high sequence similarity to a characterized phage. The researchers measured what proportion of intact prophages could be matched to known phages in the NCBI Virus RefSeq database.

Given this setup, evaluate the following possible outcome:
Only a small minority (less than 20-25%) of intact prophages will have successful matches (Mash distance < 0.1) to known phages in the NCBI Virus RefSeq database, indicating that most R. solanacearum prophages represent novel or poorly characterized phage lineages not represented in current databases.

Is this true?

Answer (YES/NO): NO